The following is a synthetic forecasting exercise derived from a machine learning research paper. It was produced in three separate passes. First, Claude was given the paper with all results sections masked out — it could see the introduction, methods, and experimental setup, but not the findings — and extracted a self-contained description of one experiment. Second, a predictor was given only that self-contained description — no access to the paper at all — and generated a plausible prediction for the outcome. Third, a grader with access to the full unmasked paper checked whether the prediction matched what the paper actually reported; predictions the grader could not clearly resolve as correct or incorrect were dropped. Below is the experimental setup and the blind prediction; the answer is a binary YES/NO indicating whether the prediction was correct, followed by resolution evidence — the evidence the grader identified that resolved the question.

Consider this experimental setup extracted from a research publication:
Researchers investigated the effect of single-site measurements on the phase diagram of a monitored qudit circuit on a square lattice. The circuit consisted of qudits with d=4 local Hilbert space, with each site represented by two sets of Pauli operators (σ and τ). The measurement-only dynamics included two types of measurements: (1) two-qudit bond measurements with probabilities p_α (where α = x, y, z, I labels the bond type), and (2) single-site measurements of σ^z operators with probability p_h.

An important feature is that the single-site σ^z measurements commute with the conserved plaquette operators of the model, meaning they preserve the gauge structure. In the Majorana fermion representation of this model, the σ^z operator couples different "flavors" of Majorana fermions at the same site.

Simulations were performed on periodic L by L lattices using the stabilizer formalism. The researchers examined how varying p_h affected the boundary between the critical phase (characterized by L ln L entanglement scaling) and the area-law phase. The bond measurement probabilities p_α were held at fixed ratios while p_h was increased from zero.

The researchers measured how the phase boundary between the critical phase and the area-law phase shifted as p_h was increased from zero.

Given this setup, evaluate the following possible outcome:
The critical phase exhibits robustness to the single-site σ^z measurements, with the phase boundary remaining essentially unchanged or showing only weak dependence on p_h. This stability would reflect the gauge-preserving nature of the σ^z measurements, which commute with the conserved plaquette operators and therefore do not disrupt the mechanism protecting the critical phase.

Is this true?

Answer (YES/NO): NO